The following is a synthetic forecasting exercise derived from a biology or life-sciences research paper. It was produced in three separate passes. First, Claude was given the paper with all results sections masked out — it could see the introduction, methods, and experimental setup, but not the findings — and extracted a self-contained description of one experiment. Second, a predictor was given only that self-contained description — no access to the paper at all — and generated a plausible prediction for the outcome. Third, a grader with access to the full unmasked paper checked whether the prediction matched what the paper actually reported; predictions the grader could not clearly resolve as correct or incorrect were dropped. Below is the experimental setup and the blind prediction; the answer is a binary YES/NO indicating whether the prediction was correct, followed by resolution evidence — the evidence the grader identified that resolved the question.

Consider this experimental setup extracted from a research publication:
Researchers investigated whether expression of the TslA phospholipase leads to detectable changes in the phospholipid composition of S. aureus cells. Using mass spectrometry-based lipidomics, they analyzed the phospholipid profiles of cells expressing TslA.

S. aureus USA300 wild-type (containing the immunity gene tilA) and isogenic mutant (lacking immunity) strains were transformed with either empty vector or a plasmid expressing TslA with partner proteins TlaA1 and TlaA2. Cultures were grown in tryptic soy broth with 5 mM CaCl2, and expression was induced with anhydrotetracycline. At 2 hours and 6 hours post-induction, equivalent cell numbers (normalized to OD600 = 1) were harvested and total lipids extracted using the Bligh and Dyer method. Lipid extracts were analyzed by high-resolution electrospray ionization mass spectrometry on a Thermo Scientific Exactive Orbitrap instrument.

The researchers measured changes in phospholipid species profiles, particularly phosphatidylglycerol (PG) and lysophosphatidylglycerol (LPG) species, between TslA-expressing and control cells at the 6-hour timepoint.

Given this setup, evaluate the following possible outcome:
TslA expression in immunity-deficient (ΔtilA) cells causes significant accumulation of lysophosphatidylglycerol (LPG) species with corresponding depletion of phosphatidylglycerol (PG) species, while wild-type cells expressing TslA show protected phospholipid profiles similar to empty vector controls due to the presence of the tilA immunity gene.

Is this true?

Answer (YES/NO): YES